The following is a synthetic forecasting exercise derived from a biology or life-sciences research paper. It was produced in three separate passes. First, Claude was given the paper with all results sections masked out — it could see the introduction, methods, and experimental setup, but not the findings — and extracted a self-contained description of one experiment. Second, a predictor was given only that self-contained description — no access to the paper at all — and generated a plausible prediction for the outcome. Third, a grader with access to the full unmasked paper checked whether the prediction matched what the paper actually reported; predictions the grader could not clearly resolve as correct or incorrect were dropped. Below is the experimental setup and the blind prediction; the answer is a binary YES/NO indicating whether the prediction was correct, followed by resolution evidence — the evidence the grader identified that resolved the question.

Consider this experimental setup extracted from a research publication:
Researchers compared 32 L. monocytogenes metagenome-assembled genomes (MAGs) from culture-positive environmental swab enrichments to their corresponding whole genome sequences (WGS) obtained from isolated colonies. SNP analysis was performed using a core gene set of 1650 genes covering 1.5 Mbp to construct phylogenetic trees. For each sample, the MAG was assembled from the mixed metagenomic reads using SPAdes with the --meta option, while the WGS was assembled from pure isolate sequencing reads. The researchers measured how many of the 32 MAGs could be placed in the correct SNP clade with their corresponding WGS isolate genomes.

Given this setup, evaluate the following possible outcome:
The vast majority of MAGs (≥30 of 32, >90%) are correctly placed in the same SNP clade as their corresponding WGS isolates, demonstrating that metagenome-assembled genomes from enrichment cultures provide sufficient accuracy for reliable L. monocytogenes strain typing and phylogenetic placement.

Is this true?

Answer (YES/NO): NO